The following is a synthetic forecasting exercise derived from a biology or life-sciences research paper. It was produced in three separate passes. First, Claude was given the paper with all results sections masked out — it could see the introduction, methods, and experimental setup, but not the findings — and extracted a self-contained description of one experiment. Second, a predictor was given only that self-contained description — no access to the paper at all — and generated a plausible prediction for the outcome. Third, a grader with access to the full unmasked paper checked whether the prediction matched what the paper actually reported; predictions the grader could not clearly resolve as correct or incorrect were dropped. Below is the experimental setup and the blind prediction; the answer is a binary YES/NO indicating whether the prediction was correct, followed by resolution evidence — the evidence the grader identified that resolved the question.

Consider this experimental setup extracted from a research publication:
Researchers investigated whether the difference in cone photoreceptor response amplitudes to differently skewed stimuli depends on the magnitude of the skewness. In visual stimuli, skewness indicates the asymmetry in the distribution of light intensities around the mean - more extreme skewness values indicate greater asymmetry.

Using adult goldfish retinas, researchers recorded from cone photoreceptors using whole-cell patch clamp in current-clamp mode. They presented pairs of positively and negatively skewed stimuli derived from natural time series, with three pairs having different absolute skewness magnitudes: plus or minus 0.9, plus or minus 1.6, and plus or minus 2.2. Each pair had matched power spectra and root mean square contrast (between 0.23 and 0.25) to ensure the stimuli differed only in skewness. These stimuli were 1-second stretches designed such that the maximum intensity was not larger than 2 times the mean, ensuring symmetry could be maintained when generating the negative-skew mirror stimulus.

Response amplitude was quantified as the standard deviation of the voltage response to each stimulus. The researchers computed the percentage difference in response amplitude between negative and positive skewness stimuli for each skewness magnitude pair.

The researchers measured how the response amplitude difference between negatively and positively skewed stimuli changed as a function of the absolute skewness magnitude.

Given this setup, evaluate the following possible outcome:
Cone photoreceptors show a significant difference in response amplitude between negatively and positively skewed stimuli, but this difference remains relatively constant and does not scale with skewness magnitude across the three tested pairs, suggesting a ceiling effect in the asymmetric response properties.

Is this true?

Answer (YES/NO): NO